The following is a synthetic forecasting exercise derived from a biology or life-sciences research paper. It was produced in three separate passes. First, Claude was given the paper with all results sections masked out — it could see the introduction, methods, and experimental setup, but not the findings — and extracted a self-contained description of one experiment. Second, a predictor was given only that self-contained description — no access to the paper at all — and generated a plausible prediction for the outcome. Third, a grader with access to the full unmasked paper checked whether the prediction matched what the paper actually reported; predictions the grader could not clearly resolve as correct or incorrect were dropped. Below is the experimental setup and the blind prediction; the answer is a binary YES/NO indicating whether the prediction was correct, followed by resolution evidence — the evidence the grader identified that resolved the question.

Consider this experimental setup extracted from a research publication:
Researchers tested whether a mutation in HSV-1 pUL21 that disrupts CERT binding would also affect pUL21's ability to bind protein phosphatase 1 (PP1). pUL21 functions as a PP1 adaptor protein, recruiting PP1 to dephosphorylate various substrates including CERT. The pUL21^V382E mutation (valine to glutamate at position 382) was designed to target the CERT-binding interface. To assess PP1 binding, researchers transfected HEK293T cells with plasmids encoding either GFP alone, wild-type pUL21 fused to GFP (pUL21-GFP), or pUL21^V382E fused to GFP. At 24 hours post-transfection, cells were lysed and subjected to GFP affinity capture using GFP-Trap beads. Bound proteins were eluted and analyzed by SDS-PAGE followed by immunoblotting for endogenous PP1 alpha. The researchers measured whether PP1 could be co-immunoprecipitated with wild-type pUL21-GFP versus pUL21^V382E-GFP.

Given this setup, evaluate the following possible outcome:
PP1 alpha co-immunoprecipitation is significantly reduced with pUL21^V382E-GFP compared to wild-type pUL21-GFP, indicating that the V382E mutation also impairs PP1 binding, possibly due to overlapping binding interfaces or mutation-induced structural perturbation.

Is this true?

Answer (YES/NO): NO